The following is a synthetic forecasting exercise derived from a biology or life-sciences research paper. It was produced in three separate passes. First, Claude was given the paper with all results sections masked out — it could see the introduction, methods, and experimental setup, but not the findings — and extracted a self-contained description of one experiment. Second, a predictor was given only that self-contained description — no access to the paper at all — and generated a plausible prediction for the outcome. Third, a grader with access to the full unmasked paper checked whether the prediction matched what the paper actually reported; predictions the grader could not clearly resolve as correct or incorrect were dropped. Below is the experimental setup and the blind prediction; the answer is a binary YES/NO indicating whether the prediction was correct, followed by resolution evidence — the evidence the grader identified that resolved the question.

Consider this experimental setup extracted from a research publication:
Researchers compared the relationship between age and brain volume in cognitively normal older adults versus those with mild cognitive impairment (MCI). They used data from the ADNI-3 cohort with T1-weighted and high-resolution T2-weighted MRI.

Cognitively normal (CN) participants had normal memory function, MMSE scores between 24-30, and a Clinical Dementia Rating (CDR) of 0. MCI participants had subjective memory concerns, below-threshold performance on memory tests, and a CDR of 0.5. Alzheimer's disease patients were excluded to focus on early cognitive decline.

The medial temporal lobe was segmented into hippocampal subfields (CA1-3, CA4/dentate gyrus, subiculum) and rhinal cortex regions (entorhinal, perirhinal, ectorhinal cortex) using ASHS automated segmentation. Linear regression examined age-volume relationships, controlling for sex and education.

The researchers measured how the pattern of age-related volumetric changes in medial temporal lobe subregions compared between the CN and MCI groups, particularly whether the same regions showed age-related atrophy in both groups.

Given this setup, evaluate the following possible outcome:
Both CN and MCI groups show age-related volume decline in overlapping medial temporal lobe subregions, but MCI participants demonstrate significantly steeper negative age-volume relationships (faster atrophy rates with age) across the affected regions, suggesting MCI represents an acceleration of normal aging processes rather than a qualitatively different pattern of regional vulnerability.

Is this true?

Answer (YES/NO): NO